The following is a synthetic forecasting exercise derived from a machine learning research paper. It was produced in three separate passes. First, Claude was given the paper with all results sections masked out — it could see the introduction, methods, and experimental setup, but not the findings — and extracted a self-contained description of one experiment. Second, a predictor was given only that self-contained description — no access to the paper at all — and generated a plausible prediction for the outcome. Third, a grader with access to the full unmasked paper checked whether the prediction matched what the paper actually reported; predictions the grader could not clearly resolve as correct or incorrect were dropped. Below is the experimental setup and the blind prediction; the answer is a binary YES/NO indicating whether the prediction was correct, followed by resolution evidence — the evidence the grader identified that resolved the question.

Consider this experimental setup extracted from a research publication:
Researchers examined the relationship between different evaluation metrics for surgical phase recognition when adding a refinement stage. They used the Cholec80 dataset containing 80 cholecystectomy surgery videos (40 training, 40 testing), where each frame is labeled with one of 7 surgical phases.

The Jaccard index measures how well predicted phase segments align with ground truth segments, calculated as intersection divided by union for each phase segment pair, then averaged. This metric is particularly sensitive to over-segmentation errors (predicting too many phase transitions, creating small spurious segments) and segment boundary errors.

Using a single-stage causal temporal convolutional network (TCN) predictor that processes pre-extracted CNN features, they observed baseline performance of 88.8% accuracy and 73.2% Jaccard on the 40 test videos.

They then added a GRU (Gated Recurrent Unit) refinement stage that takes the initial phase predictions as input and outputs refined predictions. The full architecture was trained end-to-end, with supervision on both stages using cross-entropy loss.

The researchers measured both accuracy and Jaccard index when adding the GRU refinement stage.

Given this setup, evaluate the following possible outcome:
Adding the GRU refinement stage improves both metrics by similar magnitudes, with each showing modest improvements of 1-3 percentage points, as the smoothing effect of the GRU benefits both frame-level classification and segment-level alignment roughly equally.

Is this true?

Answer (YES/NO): NO